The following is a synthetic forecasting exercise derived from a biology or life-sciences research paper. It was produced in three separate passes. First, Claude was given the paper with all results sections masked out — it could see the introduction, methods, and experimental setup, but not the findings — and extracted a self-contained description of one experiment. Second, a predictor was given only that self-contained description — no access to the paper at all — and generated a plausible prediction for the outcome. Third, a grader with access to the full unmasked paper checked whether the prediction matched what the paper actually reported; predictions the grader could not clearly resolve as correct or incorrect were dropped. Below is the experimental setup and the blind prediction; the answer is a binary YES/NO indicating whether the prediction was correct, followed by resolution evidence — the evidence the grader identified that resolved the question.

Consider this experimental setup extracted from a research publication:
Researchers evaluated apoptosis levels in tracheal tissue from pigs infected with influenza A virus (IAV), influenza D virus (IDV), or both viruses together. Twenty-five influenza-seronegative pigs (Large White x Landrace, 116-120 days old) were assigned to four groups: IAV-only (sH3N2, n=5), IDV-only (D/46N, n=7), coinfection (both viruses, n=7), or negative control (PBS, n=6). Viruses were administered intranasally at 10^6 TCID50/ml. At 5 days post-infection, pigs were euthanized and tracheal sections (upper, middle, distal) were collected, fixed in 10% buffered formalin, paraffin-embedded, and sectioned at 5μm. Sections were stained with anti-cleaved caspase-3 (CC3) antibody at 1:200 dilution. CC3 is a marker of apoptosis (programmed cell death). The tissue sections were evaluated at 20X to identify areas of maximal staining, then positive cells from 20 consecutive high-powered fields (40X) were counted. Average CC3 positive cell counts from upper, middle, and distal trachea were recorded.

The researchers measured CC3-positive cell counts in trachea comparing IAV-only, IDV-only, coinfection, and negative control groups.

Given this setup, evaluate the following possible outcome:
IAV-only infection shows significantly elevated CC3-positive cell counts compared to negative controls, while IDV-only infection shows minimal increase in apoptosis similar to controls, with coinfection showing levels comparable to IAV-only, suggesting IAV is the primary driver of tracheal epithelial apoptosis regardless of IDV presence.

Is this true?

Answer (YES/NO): NO